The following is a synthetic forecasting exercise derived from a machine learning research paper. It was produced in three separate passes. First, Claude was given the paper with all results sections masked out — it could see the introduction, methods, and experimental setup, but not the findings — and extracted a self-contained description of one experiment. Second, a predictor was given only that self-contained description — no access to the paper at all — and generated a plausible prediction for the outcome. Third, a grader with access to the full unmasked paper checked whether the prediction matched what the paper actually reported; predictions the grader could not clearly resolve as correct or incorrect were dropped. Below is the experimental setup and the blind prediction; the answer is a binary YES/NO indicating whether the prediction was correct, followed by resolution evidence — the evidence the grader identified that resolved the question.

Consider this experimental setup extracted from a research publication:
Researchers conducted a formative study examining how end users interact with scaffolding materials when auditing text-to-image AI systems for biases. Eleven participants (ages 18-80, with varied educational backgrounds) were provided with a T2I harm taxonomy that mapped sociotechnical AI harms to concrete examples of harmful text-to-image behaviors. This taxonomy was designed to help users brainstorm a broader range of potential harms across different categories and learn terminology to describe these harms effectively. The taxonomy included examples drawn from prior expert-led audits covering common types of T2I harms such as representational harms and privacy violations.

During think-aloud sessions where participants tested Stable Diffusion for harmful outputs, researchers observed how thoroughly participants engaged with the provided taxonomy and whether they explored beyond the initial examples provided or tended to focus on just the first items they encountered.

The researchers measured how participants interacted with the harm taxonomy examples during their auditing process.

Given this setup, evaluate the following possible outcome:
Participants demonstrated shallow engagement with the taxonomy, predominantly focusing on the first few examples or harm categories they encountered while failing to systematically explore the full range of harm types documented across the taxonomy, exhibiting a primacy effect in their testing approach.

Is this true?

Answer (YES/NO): YES